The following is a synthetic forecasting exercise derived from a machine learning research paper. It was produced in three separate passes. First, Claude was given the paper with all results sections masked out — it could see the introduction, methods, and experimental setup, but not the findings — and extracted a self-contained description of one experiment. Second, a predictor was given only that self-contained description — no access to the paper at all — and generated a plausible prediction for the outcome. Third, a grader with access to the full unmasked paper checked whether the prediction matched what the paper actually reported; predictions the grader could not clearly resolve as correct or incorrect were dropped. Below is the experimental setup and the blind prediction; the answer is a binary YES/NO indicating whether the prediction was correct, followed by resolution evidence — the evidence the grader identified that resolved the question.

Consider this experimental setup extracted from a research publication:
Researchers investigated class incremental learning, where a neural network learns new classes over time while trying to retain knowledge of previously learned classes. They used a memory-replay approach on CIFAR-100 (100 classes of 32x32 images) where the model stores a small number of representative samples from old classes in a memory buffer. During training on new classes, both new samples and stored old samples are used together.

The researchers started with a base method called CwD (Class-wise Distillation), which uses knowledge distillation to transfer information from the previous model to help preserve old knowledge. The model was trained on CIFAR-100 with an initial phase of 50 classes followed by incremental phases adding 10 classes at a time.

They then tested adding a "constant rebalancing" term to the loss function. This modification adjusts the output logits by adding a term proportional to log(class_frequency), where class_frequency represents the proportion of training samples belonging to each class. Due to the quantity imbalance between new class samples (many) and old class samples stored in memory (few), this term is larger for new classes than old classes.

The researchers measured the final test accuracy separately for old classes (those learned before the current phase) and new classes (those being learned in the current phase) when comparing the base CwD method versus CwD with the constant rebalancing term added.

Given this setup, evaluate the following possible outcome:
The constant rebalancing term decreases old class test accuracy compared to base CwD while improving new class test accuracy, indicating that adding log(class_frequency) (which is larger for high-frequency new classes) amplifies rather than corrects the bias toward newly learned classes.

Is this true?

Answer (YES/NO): NO